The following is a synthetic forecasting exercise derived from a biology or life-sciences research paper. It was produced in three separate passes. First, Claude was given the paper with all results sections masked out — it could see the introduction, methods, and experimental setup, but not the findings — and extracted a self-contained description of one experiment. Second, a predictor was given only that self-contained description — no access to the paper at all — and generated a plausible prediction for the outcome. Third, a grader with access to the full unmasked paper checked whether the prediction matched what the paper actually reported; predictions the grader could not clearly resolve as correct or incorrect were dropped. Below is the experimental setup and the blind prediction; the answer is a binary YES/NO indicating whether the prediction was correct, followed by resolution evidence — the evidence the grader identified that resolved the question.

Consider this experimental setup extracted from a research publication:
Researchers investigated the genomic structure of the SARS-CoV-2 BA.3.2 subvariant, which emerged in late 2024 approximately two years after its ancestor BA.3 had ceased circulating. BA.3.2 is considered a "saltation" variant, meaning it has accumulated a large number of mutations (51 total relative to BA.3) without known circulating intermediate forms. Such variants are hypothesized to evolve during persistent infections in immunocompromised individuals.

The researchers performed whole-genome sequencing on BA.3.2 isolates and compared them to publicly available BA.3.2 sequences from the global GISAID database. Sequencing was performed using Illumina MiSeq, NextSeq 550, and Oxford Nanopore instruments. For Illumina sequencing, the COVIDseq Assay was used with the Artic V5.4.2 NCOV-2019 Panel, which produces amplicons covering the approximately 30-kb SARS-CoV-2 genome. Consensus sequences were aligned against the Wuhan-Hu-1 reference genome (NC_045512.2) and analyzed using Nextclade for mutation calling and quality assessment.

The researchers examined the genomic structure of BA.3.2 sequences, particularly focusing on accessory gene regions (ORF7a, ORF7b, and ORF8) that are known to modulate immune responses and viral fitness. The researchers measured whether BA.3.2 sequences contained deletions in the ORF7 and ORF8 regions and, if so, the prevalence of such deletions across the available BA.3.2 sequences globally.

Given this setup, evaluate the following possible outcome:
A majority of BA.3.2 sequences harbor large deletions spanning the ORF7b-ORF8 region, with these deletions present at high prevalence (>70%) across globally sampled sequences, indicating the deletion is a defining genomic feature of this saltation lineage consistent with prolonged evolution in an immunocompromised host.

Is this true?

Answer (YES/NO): YES